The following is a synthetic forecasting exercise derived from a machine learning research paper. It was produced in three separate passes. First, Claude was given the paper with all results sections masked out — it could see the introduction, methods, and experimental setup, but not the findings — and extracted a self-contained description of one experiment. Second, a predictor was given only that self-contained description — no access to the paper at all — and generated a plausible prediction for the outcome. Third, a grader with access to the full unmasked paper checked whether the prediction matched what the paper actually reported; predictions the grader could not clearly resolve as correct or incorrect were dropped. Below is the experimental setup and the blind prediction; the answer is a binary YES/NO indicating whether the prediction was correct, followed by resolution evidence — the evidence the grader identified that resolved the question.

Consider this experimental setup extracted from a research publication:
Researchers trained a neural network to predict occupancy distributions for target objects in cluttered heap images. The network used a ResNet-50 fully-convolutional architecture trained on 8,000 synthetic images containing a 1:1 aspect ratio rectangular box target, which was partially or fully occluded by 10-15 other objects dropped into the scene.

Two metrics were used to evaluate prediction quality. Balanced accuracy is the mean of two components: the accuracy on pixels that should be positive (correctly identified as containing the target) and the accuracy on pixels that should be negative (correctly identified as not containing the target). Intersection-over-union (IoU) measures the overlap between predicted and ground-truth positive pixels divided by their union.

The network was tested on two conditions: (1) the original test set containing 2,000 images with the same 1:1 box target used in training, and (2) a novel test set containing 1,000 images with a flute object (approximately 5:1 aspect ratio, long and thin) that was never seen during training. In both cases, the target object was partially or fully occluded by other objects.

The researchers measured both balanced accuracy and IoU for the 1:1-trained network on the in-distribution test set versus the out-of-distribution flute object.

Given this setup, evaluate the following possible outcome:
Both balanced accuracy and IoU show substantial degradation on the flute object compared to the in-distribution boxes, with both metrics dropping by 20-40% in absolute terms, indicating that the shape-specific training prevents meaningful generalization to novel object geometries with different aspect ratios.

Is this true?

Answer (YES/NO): NO